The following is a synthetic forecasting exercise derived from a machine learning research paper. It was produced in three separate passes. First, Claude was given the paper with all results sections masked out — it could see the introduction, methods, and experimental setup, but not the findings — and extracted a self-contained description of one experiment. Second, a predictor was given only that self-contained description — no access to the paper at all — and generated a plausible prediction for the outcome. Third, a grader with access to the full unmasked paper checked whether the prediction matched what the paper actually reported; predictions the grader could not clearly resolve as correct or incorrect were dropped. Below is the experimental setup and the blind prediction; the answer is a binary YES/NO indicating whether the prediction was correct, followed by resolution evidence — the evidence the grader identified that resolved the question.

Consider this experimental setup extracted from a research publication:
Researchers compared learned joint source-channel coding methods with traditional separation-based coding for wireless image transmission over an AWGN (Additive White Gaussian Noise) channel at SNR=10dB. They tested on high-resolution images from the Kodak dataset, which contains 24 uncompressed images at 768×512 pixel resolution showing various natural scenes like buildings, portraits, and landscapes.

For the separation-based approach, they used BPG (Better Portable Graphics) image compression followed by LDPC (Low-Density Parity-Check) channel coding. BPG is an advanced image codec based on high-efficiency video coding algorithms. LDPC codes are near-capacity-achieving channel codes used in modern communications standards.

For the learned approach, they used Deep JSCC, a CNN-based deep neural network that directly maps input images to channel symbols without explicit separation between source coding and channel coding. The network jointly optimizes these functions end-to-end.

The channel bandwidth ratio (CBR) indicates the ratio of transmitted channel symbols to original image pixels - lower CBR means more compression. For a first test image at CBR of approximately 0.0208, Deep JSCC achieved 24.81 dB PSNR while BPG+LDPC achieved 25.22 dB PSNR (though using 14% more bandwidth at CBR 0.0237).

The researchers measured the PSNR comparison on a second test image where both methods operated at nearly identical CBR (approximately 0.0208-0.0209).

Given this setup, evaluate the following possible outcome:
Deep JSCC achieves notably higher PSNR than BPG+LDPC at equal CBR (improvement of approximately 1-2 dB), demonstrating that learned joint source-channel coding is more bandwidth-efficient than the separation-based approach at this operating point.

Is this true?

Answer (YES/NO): NO